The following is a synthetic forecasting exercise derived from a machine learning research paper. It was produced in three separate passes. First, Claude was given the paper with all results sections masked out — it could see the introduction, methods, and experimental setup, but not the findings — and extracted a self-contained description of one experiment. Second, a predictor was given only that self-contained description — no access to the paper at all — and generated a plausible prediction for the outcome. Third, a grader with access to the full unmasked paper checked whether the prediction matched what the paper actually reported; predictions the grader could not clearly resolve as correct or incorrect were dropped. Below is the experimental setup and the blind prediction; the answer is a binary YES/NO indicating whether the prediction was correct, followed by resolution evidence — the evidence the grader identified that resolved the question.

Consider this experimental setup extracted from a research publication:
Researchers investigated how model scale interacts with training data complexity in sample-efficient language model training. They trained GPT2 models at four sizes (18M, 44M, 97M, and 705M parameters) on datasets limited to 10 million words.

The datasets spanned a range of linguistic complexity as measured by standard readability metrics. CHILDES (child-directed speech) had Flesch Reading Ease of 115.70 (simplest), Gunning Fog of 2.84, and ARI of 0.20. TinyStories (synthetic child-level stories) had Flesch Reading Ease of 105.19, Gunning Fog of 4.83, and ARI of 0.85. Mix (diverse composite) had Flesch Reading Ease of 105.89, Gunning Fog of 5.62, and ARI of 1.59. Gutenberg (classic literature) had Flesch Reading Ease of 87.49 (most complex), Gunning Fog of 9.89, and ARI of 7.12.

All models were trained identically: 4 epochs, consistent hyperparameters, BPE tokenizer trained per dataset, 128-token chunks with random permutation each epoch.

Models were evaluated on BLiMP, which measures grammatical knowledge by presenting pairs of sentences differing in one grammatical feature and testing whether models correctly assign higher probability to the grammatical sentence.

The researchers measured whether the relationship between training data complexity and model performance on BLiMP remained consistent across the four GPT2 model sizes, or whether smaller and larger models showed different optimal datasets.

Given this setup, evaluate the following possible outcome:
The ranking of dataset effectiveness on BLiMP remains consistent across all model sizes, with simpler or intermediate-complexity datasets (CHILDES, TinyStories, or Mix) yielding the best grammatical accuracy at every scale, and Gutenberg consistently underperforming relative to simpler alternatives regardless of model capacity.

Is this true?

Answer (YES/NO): NO